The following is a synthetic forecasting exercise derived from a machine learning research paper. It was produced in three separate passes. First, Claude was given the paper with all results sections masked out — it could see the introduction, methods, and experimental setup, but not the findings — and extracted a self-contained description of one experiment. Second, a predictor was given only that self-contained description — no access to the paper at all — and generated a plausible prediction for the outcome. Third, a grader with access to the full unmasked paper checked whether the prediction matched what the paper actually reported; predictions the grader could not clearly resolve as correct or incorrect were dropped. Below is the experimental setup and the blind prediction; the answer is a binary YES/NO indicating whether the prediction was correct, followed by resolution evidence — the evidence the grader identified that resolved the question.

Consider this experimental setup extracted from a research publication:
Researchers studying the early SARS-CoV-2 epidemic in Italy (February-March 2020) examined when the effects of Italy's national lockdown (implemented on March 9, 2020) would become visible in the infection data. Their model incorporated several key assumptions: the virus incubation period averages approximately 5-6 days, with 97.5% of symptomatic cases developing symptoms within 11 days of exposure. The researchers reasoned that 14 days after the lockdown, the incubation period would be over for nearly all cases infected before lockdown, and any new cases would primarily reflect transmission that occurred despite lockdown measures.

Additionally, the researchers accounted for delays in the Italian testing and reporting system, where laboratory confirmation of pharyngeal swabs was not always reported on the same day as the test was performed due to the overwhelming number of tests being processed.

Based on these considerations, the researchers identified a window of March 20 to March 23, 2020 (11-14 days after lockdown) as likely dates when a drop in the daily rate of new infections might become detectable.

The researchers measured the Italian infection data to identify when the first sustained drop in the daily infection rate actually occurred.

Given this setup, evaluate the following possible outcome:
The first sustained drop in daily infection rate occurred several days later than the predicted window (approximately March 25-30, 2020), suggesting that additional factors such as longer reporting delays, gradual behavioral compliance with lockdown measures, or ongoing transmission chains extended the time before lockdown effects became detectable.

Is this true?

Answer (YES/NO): NO